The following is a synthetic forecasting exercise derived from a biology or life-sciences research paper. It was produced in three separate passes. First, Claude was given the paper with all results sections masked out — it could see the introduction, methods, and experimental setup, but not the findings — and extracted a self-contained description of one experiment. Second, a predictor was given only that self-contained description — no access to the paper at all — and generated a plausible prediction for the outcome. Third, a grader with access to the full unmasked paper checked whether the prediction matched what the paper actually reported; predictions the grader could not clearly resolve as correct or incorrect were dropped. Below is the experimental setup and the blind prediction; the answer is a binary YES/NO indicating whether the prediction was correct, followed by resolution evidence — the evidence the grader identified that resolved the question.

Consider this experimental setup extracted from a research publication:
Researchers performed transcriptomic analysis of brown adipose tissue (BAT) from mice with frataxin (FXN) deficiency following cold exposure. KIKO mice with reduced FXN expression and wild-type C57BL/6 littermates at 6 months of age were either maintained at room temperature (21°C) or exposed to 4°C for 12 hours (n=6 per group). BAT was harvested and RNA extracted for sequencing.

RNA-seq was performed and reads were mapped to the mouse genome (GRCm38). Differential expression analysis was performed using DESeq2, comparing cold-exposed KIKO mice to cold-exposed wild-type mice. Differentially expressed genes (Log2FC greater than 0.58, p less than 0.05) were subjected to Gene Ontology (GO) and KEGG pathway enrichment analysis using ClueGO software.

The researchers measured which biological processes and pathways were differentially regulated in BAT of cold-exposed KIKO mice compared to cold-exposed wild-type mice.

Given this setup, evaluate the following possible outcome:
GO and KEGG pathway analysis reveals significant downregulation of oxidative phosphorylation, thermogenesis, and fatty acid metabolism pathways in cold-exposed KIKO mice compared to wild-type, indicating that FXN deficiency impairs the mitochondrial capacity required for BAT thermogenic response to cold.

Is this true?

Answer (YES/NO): NO